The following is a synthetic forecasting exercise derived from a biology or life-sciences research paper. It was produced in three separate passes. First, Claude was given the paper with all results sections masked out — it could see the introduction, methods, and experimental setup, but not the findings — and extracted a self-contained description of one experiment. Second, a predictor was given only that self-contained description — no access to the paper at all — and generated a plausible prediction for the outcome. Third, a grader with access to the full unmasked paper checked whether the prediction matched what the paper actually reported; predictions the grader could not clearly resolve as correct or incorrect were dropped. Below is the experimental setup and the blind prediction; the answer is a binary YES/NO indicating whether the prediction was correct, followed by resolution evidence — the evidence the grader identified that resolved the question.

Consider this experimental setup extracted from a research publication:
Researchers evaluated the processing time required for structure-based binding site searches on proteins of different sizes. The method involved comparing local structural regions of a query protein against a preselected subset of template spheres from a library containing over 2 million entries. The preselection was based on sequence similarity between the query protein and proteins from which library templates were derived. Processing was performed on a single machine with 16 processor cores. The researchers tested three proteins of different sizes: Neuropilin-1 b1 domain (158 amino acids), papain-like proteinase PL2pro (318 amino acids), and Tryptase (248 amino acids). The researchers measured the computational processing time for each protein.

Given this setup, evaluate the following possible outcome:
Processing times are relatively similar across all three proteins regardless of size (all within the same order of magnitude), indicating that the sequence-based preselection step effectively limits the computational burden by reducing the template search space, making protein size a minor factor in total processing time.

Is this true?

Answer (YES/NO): NO